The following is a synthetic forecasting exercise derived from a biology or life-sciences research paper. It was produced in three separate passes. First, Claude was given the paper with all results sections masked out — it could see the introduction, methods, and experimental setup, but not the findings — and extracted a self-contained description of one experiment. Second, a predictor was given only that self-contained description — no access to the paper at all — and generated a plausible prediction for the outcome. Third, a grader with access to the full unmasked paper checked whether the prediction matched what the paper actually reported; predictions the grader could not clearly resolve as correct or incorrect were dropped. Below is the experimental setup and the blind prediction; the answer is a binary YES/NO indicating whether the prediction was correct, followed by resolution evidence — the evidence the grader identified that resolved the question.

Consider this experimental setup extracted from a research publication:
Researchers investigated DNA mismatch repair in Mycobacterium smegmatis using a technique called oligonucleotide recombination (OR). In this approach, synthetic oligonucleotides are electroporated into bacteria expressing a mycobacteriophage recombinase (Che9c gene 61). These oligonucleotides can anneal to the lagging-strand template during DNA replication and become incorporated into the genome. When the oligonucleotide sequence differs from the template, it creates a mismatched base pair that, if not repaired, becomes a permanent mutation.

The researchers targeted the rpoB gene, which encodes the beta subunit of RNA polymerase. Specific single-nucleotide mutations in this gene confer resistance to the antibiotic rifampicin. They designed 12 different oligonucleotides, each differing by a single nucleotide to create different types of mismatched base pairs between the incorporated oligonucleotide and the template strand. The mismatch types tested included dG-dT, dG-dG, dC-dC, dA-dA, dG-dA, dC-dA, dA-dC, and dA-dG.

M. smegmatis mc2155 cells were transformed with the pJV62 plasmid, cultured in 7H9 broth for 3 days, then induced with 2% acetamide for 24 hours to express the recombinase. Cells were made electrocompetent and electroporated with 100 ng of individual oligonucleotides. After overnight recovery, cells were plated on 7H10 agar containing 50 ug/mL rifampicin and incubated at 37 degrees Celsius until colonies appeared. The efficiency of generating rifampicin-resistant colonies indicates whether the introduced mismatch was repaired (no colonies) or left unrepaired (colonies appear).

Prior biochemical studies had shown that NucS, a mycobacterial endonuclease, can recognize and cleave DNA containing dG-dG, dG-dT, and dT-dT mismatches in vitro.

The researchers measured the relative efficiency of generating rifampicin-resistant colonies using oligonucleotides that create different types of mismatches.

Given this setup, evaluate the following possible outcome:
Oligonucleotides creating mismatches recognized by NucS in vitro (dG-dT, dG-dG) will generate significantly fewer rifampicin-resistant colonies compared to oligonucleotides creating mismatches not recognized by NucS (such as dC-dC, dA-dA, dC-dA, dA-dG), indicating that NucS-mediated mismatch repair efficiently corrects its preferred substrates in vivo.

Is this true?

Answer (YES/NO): YES